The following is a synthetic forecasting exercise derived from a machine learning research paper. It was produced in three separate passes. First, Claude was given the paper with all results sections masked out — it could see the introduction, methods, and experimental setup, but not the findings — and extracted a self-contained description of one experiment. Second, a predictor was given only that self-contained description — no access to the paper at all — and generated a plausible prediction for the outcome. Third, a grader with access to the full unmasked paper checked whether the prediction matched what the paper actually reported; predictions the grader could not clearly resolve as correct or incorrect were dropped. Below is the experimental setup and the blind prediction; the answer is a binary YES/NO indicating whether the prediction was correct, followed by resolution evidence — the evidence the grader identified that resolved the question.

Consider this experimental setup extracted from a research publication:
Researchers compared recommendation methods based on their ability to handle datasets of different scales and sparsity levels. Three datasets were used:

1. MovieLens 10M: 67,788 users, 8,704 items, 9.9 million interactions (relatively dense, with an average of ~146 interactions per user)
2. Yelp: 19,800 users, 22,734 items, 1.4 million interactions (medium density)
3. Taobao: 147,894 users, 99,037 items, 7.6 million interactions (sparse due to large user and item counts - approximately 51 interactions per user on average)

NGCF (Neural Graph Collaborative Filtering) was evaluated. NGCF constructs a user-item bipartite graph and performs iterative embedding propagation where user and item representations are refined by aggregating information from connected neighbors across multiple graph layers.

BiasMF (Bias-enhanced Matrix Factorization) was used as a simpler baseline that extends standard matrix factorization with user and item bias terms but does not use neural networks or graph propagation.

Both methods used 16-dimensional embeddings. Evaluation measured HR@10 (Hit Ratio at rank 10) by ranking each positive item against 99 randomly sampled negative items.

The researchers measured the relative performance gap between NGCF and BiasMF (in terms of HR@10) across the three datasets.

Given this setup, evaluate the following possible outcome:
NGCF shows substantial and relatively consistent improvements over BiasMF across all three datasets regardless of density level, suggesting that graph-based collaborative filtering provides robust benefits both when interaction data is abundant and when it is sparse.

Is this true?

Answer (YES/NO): NO